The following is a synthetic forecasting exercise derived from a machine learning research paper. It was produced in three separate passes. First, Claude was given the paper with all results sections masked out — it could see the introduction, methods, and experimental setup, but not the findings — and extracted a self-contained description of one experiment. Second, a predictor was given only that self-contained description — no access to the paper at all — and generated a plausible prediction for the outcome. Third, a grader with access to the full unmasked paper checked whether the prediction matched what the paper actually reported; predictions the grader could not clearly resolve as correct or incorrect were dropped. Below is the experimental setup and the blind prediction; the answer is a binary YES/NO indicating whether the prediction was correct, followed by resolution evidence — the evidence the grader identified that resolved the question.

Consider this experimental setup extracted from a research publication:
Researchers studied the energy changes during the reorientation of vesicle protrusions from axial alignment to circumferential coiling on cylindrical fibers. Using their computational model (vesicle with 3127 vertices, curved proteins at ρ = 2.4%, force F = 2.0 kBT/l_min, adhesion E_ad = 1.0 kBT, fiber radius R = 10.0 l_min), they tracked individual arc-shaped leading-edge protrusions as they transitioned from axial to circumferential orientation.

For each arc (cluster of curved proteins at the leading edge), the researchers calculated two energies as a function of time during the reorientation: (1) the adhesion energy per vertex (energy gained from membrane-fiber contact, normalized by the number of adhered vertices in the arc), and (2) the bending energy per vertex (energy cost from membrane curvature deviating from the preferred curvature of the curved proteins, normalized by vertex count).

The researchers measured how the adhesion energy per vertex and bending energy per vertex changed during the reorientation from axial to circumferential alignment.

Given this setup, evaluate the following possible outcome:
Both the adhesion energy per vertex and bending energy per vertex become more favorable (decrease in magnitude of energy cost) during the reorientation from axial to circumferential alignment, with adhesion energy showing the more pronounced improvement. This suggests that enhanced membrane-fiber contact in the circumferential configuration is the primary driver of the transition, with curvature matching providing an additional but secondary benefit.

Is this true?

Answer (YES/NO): YES